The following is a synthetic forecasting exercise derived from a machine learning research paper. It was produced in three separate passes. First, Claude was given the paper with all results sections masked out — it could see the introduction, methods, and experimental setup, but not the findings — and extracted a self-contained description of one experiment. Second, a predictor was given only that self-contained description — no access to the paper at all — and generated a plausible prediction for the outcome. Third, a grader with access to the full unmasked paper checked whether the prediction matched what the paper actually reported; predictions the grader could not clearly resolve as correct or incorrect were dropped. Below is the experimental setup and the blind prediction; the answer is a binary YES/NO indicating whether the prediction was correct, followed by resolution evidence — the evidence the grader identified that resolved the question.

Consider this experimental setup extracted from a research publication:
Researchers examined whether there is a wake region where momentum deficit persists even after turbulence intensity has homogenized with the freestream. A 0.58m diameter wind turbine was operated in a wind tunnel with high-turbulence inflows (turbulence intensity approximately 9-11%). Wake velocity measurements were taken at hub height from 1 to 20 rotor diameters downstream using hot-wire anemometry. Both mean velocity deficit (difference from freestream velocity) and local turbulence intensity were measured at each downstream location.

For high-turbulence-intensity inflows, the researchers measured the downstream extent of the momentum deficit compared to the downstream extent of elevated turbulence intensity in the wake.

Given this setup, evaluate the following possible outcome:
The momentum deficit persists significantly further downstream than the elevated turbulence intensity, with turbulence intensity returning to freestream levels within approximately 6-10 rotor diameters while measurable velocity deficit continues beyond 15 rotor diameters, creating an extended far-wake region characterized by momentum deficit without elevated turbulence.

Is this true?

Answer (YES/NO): NO